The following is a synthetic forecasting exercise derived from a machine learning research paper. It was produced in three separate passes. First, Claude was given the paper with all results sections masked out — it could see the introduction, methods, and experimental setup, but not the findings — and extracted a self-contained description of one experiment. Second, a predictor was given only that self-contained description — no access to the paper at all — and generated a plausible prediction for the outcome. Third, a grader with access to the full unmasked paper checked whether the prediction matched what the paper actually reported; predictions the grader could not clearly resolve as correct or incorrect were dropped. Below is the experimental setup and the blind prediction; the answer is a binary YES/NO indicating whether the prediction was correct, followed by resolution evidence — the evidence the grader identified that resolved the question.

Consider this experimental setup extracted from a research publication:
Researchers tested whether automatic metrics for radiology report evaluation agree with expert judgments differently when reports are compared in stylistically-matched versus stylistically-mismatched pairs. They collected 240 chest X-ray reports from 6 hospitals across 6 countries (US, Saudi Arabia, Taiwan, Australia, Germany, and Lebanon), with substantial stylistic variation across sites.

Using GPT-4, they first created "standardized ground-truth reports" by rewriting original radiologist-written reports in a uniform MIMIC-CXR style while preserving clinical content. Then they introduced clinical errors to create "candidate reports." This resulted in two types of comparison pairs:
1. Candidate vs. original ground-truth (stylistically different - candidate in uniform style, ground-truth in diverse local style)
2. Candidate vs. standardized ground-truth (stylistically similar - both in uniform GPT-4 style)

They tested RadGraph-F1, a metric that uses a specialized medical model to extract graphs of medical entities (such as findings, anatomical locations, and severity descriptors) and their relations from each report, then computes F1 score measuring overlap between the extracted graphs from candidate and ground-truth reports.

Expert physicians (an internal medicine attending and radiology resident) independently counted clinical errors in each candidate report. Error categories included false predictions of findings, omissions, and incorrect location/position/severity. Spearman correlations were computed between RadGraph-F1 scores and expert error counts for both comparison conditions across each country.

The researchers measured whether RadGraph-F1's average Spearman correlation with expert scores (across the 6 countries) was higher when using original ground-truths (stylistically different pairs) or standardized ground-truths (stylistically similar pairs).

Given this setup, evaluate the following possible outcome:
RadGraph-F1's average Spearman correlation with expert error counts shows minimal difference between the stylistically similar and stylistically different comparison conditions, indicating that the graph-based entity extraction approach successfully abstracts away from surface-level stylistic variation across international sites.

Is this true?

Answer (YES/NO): NO